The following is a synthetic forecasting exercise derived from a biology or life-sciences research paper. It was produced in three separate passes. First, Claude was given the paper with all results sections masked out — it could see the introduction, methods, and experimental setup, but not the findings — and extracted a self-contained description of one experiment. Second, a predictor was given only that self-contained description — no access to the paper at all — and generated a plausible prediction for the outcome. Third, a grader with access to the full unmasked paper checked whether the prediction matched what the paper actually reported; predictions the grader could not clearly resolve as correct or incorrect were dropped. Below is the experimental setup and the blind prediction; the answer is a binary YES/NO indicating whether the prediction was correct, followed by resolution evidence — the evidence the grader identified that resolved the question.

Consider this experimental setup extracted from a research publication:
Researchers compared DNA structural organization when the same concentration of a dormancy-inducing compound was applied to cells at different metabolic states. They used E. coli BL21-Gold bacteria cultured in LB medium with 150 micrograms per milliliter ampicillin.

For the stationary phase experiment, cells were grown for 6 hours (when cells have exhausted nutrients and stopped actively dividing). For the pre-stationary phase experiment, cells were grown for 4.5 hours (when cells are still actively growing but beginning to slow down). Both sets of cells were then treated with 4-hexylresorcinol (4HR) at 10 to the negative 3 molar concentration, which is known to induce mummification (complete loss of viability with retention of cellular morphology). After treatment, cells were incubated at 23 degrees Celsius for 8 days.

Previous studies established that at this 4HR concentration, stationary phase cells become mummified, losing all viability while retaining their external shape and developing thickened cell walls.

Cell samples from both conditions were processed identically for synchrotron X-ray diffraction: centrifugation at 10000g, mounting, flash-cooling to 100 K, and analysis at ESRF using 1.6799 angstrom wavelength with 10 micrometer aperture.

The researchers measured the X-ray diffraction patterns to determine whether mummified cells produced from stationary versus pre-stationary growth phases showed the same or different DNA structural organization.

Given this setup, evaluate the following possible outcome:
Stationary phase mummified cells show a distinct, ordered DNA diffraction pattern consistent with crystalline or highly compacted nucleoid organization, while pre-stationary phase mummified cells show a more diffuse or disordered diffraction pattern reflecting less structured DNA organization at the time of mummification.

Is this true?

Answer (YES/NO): NO